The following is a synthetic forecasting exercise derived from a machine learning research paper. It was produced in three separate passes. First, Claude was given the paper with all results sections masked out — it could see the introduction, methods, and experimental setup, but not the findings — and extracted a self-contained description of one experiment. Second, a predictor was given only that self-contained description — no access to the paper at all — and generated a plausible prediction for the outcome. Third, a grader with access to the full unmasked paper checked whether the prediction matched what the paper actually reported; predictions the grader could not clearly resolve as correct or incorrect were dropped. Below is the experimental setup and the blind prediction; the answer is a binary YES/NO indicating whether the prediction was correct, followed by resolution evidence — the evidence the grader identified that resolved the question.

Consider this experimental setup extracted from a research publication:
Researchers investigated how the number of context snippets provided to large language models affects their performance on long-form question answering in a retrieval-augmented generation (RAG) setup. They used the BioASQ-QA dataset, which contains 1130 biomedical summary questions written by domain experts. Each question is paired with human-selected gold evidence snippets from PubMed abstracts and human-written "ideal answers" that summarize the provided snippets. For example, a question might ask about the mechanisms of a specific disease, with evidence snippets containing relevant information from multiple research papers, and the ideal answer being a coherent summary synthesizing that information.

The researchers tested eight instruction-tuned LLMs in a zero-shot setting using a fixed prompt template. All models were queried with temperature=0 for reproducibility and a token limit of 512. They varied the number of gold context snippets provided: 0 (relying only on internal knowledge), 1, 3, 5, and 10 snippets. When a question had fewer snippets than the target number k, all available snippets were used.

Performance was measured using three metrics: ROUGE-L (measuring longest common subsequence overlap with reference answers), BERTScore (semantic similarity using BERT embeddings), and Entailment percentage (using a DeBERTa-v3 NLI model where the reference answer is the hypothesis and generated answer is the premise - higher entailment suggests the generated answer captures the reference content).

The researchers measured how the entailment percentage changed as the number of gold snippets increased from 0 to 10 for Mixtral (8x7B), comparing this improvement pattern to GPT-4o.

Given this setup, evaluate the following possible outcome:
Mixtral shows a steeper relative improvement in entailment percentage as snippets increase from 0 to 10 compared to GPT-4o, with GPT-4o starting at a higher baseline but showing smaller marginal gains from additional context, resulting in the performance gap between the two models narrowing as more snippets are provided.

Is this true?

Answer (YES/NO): NO